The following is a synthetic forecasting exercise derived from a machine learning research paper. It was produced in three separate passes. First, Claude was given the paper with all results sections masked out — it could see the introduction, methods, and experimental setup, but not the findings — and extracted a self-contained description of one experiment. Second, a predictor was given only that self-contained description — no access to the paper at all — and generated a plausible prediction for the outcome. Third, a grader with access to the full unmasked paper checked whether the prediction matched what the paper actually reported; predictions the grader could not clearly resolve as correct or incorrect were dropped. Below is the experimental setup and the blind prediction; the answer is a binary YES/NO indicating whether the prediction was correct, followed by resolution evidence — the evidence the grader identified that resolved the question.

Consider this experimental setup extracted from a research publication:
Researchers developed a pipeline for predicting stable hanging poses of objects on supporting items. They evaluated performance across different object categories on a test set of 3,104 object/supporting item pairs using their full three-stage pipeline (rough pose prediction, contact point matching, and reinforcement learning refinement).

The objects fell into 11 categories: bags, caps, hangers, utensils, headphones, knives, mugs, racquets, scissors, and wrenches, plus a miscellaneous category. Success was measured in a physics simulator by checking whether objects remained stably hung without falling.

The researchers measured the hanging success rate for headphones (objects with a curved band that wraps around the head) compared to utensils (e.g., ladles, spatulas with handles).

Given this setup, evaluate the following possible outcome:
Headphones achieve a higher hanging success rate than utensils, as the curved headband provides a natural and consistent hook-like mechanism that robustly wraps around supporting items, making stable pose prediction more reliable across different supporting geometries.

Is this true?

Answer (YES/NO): YES